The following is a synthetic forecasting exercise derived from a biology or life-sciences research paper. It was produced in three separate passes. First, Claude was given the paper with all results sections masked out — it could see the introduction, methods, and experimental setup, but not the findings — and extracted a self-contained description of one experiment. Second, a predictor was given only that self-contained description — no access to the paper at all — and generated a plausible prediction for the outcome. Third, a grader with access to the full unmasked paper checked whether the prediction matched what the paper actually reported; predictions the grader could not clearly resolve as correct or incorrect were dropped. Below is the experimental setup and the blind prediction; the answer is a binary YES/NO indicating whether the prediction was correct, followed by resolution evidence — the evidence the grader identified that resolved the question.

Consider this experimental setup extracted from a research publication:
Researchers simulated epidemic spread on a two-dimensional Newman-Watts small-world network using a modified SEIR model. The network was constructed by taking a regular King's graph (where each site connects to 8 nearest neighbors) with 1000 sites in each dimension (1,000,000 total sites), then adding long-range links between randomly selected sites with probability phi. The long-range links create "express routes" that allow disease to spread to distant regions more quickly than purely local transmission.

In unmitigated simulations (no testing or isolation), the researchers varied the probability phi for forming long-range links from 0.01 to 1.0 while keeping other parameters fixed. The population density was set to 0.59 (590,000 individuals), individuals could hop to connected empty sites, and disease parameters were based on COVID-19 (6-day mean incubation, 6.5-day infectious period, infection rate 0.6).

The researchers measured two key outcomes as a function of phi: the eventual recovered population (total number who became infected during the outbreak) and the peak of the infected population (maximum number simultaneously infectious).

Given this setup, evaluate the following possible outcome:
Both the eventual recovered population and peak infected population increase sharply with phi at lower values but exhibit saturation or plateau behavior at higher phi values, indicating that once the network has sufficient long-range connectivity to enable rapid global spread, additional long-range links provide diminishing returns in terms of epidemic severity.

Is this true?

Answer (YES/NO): YES